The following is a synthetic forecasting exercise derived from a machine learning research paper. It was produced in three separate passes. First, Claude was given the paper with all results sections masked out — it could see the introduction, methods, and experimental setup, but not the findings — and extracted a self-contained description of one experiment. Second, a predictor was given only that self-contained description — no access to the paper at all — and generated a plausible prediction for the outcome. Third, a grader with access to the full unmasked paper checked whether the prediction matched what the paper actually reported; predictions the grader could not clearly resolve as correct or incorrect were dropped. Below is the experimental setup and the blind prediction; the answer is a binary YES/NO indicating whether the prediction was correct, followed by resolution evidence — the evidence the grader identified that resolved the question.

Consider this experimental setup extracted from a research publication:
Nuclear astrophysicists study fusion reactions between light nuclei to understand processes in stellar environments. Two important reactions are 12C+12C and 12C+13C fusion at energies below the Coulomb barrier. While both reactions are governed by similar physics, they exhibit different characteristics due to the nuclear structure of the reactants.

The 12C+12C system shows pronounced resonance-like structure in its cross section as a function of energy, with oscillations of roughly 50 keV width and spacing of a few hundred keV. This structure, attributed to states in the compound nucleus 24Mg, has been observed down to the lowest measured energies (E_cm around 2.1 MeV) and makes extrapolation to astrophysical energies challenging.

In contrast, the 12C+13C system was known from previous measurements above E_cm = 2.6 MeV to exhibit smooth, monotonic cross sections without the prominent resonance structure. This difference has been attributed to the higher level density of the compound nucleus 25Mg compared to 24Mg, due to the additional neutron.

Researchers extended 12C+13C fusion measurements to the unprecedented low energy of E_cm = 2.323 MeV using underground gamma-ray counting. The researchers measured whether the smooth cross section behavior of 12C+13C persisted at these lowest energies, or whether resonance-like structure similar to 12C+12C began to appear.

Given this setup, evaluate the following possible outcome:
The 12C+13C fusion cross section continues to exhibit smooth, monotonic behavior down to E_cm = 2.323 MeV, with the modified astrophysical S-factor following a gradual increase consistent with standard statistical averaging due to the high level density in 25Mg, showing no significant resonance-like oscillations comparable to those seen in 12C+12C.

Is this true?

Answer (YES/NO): YES